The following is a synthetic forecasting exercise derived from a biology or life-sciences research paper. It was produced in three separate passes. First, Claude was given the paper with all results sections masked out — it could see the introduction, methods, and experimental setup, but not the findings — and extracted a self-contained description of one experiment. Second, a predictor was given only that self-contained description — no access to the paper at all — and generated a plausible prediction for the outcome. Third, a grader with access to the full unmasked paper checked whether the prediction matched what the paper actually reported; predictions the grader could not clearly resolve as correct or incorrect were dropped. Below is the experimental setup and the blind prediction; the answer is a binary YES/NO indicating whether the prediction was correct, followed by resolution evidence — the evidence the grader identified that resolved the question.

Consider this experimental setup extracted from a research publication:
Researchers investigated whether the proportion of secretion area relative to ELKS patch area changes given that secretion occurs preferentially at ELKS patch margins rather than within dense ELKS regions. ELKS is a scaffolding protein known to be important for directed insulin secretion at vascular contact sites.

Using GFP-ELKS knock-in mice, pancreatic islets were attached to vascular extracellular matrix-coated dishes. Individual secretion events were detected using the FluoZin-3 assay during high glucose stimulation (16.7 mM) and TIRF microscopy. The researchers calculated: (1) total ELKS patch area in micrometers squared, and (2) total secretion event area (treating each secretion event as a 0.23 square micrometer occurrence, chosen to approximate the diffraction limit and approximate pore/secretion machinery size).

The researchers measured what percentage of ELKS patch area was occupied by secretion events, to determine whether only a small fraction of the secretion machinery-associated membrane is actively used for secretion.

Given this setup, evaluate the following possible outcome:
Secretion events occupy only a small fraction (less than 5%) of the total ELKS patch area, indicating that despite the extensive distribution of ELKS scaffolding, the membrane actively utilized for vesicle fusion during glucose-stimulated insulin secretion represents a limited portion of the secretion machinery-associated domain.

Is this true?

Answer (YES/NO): YES